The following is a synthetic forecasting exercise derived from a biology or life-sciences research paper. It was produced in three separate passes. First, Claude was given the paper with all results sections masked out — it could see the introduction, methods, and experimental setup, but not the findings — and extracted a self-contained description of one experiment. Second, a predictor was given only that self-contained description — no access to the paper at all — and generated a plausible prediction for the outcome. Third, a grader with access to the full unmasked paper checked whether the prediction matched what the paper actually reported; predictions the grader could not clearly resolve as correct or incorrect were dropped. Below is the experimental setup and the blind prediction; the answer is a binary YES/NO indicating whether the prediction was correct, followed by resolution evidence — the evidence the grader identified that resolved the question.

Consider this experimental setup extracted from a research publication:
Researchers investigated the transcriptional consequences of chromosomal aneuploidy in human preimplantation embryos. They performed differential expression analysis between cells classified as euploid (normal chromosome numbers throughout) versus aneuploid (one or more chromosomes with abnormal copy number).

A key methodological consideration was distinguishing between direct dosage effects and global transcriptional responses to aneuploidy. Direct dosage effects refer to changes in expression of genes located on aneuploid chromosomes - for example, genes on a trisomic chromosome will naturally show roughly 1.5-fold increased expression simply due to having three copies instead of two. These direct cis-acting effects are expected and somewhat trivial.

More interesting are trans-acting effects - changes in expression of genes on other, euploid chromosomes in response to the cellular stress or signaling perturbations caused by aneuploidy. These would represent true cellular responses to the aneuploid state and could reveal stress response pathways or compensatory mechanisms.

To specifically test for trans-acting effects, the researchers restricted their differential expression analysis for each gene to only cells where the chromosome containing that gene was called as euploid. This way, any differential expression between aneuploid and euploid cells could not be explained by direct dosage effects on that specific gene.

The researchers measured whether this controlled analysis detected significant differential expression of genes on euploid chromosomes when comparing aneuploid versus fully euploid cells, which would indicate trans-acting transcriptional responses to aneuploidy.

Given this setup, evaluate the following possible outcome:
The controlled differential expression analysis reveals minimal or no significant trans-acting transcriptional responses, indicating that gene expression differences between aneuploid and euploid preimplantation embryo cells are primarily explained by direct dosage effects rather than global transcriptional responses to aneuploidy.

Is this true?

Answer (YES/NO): NO